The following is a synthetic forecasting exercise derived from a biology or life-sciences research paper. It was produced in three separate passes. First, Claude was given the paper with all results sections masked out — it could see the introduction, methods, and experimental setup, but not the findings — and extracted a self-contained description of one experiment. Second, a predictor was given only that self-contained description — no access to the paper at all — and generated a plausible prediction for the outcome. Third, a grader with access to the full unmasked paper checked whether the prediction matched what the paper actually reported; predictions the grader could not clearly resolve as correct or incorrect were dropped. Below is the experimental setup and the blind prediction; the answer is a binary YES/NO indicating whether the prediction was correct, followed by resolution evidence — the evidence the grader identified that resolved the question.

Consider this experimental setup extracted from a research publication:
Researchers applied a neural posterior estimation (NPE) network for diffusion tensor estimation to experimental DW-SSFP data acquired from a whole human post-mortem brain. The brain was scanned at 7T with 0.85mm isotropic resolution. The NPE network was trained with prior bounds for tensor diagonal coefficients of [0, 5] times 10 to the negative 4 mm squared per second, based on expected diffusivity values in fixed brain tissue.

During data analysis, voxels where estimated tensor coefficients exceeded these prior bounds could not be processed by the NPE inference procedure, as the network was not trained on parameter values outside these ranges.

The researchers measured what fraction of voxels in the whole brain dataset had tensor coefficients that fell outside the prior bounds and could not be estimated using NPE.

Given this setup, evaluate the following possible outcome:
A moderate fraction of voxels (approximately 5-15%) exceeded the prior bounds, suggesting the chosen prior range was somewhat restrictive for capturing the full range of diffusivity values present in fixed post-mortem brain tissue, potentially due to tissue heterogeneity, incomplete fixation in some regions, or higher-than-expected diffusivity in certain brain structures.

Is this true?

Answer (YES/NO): NO